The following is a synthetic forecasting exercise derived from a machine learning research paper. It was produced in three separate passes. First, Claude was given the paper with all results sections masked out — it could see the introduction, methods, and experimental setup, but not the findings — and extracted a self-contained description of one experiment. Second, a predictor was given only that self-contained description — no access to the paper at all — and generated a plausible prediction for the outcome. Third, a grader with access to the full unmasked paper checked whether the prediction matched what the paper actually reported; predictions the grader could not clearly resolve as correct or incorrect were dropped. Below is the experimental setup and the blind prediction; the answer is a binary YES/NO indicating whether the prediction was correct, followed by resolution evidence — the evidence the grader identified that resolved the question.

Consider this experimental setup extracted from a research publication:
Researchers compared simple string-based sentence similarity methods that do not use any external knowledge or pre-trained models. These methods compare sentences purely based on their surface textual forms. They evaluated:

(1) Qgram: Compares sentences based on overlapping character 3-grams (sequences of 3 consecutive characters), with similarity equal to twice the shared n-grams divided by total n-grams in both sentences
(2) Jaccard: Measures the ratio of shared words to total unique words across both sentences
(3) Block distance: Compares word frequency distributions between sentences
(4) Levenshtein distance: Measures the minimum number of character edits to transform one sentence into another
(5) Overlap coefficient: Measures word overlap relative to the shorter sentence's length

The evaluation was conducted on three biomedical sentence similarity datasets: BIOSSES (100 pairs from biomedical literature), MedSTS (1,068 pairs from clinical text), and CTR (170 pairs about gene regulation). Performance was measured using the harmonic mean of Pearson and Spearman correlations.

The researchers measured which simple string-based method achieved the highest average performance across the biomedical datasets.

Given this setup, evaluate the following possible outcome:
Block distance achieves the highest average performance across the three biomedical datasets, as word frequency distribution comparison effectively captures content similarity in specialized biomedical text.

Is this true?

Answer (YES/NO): YES